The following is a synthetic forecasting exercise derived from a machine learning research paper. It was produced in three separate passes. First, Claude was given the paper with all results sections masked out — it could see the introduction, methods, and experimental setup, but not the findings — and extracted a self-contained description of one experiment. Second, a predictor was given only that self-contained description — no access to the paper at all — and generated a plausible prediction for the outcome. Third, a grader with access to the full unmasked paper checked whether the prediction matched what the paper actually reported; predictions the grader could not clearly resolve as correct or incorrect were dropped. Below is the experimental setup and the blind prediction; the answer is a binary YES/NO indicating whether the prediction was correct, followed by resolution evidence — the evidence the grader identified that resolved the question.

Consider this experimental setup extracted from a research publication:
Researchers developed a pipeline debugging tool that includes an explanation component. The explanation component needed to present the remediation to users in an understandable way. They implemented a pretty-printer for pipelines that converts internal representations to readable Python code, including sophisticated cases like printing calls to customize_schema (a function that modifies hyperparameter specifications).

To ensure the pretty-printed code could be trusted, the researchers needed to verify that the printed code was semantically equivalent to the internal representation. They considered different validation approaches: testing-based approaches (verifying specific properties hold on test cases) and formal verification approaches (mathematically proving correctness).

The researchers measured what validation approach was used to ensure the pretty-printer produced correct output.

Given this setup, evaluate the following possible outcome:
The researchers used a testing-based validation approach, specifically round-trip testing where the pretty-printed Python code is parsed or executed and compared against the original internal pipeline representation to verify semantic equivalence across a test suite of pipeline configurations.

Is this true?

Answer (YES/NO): NO